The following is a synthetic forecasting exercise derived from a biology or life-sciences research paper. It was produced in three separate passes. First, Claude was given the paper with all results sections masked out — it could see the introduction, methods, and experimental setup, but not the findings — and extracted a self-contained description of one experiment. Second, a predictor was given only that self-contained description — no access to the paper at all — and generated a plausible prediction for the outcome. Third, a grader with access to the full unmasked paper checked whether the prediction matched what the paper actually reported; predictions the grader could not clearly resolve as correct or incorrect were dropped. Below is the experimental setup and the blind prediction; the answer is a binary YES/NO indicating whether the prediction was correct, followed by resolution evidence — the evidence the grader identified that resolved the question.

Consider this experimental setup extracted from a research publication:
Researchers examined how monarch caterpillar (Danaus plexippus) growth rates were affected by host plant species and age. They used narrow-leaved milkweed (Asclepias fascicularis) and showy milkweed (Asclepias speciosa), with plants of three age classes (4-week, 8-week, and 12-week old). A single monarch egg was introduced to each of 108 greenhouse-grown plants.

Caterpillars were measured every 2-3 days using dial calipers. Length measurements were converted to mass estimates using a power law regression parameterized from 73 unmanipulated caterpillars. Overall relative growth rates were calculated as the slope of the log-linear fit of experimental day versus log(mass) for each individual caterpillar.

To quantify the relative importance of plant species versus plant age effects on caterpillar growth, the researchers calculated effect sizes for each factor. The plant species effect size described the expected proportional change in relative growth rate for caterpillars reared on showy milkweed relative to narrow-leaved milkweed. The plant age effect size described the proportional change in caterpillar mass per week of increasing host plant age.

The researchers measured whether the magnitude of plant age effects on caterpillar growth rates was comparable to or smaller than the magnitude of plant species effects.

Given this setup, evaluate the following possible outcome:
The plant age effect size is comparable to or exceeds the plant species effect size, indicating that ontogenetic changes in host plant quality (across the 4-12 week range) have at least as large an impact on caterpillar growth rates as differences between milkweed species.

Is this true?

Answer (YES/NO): YES